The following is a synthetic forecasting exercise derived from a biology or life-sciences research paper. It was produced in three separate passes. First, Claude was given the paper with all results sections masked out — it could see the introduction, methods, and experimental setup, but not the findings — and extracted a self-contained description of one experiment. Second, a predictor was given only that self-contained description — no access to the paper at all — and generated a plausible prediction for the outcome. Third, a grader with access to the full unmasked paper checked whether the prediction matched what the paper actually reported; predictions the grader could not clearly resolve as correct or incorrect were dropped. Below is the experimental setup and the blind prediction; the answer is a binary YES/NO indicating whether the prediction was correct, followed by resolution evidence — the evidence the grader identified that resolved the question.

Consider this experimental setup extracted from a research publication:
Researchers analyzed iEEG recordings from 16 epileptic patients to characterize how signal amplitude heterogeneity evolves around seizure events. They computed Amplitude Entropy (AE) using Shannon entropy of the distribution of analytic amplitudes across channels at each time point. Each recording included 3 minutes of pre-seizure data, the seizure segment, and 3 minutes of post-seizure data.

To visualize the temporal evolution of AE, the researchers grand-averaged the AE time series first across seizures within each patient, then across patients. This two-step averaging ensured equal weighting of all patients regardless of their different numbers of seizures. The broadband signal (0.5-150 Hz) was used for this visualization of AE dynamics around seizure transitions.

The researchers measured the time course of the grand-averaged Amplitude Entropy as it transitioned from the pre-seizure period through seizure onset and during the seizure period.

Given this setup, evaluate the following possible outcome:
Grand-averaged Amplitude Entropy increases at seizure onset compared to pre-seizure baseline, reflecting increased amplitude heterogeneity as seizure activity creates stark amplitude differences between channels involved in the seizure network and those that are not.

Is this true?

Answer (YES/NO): YES